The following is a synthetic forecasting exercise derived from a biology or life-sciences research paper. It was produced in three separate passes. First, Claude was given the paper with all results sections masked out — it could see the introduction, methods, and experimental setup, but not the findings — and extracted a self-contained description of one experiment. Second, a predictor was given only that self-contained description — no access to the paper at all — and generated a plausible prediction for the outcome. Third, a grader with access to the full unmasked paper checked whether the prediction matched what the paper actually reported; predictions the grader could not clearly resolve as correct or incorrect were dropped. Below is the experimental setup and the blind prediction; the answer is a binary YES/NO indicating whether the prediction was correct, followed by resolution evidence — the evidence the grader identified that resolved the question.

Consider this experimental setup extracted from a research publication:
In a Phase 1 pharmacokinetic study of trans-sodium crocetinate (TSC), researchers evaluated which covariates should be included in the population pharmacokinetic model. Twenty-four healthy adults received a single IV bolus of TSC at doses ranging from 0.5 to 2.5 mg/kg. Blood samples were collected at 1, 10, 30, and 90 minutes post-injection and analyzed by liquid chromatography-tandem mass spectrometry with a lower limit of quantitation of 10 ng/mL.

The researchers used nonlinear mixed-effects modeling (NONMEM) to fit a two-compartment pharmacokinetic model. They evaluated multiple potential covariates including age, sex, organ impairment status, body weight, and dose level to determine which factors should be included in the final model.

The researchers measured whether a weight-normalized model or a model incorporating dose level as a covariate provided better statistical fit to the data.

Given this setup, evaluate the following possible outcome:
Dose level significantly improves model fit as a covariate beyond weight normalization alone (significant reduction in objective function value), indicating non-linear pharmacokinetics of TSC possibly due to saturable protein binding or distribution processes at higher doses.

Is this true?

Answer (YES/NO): NO